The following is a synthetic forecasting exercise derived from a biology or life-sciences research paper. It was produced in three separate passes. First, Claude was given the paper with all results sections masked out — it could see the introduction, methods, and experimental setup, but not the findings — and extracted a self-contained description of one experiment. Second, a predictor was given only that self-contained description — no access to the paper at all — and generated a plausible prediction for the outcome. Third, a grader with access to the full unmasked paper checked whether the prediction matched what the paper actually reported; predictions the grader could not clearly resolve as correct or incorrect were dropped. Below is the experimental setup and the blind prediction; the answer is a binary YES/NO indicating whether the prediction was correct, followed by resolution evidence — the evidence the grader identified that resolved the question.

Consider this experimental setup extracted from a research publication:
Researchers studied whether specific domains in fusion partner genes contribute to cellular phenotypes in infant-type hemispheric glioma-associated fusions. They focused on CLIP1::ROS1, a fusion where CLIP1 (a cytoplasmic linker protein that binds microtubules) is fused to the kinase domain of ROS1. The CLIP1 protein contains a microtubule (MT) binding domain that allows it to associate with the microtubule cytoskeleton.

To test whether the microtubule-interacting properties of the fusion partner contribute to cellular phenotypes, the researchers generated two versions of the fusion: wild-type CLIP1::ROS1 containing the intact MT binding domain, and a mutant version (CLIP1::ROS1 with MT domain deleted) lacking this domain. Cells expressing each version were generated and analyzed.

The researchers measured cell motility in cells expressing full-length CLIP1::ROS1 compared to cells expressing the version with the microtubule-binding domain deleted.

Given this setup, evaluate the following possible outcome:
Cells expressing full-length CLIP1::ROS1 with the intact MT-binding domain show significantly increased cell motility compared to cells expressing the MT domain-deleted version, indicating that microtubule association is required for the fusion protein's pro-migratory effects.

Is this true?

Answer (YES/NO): YES